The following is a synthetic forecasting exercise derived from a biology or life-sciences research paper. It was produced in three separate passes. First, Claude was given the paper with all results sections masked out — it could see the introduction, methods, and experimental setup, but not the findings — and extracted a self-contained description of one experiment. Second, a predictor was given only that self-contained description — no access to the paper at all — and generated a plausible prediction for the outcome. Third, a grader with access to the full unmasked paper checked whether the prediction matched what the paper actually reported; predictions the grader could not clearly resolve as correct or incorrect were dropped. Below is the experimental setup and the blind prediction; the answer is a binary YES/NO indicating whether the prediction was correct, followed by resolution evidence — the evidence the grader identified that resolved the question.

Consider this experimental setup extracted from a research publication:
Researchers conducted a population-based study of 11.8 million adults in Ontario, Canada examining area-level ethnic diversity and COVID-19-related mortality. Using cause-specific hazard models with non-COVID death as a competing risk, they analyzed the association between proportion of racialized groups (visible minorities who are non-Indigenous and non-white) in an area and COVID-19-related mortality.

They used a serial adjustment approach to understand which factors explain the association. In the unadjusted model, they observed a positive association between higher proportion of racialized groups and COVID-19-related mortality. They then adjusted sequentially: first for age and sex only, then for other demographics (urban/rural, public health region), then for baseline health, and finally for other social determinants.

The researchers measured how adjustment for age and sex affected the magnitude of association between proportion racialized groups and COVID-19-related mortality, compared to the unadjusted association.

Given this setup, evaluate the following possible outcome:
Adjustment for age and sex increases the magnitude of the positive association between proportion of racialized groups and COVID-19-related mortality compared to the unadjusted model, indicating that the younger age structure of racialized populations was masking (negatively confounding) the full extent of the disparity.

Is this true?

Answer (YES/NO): YES